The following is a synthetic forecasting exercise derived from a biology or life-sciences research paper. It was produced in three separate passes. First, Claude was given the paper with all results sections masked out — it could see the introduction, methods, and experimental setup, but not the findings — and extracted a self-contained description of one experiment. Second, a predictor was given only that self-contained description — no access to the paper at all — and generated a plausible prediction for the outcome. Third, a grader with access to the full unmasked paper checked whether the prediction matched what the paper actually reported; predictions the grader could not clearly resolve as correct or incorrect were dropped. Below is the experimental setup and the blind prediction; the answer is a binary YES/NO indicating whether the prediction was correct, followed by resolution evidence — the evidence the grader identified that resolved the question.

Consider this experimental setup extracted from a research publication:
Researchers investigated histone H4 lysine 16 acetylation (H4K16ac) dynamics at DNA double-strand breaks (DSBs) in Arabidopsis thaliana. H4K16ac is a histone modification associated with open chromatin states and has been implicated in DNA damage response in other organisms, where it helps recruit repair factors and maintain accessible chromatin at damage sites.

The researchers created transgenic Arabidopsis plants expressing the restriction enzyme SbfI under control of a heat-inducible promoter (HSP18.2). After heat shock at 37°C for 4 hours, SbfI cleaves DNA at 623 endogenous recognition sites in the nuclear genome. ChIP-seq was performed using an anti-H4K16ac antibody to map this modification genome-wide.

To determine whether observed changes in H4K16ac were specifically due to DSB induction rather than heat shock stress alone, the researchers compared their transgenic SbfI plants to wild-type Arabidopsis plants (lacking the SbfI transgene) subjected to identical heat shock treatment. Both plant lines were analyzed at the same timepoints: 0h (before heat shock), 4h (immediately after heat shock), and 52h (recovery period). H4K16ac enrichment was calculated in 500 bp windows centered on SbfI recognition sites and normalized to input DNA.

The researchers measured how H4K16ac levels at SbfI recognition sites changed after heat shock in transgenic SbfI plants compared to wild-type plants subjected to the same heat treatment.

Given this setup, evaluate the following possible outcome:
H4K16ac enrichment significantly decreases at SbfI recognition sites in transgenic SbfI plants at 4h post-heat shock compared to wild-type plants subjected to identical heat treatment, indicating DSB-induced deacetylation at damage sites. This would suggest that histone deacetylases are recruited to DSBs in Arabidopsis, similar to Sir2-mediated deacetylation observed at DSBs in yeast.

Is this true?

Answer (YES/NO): NO